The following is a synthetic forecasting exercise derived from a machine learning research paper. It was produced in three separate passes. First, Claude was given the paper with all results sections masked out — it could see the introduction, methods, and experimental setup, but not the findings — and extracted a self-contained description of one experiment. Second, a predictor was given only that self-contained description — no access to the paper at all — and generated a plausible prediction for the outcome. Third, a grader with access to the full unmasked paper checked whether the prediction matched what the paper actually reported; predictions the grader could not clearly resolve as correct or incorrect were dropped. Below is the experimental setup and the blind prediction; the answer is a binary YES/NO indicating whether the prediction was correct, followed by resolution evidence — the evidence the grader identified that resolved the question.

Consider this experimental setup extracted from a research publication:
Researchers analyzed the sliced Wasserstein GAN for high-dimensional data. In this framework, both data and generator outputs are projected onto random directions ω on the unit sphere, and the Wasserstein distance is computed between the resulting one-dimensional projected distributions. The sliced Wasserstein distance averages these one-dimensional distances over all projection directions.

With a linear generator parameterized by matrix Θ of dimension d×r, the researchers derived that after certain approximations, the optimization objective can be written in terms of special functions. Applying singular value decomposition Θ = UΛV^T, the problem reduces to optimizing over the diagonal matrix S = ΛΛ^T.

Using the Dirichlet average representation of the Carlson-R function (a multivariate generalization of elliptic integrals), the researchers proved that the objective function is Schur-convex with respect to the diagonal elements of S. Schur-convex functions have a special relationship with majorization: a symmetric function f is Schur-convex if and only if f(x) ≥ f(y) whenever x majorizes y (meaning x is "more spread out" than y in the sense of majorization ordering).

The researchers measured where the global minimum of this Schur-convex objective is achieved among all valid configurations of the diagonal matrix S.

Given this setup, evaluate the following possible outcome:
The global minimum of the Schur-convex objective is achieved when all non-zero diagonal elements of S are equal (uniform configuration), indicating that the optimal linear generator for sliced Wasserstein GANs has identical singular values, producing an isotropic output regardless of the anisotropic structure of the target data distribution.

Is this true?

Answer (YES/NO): YES